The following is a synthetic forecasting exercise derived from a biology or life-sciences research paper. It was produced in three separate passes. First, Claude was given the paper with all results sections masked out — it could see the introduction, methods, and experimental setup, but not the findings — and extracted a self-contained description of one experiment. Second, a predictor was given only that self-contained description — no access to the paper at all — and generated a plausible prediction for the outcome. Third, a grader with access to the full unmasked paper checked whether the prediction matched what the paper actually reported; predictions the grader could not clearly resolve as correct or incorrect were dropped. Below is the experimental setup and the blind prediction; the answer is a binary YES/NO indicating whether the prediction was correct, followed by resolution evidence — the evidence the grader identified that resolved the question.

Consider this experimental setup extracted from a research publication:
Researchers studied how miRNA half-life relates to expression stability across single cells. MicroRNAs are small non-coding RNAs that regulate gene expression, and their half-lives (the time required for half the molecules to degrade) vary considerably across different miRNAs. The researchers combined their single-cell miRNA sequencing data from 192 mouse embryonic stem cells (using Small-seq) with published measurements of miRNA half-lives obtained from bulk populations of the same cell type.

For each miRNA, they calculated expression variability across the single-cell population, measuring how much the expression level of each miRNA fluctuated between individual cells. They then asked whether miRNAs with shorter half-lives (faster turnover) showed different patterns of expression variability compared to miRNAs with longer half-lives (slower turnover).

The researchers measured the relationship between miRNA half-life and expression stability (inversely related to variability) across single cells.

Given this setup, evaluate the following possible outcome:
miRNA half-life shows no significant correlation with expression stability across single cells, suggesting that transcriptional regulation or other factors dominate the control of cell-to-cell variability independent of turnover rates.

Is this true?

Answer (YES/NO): NO